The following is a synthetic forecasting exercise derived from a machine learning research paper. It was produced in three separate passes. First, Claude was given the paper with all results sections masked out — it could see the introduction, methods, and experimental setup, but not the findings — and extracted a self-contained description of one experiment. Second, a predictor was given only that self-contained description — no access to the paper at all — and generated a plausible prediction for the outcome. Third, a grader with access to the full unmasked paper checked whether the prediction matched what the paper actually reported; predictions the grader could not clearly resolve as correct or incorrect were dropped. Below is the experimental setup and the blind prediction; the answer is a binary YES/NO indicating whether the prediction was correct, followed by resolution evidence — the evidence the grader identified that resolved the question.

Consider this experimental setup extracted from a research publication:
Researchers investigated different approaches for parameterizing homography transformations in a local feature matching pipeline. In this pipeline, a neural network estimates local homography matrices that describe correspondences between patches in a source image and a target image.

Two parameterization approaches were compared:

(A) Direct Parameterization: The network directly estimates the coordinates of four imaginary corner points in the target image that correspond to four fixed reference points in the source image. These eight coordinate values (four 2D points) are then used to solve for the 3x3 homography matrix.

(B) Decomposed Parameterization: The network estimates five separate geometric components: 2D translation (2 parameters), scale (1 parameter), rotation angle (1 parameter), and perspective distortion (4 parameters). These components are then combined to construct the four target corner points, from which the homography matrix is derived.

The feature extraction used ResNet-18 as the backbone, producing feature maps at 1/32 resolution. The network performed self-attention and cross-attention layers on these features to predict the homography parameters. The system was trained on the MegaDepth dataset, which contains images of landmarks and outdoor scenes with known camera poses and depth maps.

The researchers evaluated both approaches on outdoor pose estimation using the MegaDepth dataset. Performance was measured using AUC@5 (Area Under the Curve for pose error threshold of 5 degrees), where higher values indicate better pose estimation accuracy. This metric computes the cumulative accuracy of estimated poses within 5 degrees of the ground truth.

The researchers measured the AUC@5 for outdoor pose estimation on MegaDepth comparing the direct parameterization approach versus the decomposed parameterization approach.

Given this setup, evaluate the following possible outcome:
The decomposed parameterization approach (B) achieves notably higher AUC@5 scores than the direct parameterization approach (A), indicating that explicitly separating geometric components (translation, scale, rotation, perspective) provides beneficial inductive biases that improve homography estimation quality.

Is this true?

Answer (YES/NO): YES